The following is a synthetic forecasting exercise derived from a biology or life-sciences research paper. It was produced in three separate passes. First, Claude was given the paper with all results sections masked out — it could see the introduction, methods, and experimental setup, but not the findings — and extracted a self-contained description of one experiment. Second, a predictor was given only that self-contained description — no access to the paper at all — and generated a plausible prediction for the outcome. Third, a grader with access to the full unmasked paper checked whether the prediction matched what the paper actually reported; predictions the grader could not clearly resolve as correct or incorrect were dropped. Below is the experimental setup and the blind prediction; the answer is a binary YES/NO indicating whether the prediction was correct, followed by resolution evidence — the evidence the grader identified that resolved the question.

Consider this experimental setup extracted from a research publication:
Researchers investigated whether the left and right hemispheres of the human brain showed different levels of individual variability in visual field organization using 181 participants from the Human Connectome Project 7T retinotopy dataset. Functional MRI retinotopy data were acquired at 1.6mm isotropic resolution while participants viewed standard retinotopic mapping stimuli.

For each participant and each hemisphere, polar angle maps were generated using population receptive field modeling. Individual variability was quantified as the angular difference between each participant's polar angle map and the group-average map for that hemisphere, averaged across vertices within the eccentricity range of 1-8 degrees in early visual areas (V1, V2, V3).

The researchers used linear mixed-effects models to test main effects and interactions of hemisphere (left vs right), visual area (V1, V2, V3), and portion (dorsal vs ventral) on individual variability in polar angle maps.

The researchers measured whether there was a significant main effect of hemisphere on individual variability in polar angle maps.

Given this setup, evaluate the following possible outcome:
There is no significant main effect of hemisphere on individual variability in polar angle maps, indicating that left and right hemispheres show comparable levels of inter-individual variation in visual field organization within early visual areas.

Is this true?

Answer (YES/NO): NO